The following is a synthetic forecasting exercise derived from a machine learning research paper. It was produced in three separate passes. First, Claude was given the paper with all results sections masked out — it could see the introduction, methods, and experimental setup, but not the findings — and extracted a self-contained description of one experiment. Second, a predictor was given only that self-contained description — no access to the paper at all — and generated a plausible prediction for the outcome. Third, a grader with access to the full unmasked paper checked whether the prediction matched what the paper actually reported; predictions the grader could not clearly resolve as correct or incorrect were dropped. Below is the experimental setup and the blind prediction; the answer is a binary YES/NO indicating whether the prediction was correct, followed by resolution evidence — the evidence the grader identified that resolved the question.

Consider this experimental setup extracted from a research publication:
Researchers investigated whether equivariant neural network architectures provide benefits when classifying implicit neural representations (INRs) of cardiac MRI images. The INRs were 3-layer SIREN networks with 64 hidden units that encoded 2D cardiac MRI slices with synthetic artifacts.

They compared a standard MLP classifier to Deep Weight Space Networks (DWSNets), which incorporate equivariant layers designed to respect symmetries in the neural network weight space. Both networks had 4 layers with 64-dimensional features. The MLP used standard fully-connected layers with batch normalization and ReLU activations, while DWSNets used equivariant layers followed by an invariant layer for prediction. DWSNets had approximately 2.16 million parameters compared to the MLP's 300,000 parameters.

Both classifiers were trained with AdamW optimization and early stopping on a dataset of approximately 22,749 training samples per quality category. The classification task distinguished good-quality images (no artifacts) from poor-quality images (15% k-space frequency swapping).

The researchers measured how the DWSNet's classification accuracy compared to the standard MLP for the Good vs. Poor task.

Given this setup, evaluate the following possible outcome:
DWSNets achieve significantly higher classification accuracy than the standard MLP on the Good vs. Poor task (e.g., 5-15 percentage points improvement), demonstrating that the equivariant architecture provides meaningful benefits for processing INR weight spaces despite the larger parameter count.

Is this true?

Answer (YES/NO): NO